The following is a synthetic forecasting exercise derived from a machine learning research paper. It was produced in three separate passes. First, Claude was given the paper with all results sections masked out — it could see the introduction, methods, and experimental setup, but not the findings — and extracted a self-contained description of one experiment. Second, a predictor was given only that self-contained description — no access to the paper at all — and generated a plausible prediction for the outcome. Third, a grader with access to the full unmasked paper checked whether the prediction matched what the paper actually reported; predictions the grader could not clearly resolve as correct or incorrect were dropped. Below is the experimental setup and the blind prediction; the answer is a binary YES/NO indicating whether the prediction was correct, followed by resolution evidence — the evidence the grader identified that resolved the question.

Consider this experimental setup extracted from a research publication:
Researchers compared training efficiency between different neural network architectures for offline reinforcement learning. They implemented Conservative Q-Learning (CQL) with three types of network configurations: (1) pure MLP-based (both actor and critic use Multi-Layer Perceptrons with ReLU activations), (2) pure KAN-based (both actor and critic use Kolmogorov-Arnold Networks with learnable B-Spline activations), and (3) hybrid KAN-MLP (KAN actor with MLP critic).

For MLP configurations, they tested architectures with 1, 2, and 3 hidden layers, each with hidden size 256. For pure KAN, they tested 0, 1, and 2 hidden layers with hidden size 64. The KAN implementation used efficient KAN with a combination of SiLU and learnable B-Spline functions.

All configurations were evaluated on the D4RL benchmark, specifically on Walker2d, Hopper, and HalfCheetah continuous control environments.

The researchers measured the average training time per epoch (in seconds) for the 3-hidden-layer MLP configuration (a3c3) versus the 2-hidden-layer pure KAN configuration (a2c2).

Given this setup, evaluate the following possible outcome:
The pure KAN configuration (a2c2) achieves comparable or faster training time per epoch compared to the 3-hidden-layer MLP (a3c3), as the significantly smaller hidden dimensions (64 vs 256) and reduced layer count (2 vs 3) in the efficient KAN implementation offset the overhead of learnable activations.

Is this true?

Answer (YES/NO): NO